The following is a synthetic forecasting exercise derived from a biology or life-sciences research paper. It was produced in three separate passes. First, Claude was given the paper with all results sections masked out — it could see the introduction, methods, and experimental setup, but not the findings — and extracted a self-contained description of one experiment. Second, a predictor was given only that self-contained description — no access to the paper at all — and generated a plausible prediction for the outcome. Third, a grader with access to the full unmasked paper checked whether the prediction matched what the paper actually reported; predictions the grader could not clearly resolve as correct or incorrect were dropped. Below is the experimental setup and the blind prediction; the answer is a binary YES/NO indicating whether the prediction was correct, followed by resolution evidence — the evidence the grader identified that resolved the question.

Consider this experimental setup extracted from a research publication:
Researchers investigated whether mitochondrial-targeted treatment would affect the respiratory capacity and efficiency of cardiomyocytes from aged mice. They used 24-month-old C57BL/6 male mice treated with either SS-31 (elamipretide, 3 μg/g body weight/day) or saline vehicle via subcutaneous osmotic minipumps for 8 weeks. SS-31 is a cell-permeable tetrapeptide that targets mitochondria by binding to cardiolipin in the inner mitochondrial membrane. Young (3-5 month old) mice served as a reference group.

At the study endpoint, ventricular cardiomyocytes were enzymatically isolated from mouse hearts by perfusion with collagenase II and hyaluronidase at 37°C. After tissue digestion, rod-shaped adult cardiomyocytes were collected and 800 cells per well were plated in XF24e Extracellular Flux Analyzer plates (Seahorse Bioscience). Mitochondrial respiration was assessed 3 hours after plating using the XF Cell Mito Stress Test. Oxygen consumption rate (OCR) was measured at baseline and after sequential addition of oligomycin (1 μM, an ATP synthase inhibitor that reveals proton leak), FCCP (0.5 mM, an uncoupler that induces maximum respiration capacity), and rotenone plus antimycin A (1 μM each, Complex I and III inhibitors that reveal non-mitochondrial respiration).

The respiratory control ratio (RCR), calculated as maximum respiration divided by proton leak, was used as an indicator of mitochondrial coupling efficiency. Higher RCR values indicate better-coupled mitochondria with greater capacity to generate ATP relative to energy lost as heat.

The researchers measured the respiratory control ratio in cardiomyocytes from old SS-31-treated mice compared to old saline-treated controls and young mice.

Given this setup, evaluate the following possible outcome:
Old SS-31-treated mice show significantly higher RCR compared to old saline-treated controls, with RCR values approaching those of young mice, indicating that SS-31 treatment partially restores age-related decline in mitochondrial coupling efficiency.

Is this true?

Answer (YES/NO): YES